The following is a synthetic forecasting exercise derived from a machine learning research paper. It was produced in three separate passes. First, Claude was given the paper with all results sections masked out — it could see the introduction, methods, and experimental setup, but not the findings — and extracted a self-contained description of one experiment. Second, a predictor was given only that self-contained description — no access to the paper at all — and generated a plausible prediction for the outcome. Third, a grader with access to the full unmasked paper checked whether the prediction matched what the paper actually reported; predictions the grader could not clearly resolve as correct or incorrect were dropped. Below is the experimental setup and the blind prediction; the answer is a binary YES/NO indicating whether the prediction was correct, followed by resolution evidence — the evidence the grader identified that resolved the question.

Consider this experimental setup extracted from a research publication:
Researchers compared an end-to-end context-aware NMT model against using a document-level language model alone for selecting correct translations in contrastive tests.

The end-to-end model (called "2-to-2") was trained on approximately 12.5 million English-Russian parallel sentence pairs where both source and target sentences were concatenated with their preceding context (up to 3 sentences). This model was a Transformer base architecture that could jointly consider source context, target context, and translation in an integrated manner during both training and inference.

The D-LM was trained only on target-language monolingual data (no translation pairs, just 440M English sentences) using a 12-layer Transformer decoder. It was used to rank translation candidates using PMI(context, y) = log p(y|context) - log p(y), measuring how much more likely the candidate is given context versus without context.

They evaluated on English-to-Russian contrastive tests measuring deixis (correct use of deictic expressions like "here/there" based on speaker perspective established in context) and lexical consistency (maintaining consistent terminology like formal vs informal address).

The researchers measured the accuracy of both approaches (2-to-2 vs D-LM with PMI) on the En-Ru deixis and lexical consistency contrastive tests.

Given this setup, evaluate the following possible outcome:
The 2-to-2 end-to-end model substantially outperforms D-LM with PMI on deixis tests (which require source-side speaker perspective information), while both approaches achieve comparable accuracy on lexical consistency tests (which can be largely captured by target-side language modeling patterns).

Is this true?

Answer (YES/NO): NO